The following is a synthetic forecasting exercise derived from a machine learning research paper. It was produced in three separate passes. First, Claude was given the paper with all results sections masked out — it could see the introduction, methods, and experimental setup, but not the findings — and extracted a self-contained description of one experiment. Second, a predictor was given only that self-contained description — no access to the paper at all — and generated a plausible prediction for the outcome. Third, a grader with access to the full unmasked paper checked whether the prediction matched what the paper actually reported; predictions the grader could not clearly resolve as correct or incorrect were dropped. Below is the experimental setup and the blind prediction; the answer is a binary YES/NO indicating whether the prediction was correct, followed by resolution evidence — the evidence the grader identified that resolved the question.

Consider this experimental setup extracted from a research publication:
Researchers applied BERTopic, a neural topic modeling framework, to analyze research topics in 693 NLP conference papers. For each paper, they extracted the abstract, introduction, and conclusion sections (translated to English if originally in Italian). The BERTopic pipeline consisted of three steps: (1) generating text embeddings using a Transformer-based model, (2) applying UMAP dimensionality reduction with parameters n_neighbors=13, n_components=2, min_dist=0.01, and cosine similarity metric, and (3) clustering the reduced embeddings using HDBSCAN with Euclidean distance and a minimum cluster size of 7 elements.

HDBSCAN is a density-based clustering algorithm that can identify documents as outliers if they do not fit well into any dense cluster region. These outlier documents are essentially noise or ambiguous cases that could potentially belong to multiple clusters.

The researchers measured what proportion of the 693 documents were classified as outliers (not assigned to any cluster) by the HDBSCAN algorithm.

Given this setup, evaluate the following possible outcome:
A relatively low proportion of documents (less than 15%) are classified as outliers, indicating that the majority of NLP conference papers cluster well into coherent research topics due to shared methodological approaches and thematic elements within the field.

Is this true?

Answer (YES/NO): NO